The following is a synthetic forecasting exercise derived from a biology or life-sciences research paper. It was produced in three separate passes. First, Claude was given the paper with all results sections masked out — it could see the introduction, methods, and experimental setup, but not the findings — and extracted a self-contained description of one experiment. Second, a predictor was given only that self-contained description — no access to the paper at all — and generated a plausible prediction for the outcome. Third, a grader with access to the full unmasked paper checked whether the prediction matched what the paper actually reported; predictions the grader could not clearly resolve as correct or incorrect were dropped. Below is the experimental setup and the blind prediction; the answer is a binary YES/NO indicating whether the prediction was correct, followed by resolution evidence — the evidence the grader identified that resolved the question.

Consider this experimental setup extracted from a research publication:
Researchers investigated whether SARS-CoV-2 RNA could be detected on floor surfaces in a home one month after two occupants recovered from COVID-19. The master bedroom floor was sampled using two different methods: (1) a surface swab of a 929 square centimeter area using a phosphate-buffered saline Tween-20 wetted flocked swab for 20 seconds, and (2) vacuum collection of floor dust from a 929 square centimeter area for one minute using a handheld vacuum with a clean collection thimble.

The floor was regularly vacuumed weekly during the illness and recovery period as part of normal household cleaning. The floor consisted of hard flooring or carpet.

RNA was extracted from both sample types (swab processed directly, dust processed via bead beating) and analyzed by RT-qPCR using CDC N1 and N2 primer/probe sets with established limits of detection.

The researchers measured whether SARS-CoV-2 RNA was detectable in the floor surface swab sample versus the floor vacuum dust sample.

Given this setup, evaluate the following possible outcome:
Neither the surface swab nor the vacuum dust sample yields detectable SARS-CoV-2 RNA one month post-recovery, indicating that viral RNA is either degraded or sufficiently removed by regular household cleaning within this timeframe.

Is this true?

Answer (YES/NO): NO